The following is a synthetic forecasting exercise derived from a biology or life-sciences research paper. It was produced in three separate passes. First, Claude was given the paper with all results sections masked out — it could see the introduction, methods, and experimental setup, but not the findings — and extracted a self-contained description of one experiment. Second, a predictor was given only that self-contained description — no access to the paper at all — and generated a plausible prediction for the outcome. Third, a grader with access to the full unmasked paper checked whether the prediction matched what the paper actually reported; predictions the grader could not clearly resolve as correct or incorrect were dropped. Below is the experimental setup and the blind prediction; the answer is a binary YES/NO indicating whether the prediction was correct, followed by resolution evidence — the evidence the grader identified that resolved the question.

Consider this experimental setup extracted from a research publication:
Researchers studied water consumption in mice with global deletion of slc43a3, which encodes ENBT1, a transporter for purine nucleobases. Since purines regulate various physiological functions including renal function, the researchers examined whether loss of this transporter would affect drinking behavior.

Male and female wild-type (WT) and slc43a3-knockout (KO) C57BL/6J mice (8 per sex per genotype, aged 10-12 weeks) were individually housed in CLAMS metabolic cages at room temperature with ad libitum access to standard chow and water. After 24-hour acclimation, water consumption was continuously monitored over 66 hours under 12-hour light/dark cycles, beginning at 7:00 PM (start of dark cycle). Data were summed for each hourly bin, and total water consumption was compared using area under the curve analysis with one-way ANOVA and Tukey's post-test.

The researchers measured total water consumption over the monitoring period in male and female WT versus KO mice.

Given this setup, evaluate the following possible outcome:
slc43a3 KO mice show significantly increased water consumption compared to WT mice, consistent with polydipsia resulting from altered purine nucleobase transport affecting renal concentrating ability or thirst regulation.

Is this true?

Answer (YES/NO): NO